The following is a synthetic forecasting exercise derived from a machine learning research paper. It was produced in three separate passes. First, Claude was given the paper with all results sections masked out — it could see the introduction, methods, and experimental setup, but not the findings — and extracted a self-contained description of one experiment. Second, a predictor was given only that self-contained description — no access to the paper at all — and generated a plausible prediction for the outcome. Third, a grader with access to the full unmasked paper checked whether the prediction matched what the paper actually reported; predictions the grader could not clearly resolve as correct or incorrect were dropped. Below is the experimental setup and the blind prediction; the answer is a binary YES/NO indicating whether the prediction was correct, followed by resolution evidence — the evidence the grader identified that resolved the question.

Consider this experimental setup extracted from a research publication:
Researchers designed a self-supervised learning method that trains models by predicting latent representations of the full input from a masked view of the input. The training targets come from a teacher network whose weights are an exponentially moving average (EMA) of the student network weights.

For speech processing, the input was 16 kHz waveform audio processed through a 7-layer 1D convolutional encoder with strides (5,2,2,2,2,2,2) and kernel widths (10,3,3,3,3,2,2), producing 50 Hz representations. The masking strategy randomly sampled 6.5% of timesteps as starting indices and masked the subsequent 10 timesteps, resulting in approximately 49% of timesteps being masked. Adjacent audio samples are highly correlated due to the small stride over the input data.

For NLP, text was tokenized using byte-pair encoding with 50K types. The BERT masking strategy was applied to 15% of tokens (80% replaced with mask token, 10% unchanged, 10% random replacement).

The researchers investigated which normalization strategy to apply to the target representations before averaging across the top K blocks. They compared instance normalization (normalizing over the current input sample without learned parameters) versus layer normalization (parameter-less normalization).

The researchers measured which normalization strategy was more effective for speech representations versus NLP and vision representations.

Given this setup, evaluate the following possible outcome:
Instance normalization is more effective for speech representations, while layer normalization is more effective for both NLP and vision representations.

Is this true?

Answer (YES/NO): YES